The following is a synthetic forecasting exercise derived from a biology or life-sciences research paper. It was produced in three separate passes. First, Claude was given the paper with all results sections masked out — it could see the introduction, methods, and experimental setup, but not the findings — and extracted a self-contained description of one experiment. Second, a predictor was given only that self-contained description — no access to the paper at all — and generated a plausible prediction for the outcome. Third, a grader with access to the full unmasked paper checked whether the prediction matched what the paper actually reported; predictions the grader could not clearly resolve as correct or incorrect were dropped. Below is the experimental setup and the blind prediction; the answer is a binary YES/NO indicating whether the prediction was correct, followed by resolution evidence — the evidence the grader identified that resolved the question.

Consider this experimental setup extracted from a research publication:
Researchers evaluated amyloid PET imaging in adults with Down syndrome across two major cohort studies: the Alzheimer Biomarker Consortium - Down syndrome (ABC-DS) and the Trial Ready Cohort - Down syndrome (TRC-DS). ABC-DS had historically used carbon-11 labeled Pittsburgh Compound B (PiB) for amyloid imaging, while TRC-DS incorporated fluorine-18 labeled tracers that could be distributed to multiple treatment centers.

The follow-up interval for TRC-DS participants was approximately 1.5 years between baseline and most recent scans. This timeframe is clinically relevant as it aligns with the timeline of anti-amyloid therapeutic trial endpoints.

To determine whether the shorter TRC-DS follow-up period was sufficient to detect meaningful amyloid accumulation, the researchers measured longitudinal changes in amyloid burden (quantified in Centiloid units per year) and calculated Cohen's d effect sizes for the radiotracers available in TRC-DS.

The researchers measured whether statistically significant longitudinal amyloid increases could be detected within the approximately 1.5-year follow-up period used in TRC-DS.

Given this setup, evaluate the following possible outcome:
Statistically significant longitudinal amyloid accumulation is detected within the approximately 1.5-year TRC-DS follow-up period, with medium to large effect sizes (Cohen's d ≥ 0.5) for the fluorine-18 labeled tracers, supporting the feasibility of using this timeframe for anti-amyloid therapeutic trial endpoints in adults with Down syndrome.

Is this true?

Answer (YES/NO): NO